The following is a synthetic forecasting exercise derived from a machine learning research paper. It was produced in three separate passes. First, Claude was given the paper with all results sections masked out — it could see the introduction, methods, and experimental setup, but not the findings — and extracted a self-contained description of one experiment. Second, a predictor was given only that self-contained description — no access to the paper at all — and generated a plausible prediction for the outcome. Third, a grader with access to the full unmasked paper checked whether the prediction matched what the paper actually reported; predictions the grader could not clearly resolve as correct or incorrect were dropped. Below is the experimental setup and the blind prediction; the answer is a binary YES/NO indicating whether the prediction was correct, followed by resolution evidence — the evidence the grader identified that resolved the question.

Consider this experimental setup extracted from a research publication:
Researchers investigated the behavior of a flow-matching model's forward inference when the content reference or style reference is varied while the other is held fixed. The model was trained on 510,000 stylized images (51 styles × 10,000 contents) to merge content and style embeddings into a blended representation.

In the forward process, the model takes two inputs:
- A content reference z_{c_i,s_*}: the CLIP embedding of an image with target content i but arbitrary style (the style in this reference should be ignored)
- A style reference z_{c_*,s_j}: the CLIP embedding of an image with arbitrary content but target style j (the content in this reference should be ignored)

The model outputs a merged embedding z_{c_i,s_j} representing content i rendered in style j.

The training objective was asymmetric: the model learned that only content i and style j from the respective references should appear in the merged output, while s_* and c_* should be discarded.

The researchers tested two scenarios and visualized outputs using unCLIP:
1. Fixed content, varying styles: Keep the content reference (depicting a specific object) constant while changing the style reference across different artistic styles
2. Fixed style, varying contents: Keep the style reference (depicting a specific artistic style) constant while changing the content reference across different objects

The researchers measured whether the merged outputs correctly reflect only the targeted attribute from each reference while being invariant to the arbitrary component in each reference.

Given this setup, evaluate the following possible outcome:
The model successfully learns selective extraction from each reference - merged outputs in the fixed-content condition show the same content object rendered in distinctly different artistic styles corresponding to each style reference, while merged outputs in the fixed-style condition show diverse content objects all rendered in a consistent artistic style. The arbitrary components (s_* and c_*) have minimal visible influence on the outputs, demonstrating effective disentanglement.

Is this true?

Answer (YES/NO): YES